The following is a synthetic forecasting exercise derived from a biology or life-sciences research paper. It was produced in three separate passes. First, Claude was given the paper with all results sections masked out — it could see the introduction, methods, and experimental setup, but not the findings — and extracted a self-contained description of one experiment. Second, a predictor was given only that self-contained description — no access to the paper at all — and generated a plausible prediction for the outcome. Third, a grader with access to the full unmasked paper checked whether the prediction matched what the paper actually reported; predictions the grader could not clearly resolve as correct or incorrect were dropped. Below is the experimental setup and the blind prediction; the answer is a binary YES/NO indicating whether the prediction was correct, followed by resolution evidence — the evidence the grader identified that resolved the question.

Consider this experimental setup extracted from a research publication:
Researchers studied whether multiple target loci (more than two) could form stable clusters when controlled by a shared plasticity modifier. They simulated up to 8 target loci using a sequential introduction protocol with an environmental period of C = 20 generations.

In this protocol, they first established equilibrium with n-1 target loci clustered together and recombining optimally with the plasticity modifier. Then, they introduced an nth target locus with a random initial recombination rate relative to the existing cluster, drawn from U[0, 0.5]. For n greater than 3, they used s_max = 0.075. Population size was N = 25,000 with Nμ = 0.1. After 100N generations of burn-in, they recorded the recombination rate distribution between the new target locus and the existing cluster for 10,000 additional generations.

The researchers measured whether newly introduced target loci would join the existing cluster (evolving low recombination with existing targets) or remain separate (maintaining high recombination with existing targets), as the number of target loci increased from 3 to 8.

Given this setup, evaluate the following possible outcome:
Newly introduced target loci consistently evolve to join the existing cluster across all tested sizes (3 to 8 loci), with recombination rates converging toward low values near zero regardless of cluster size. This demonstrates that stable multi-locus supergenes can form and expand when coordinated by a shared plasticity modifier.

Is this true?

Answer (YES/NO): YES